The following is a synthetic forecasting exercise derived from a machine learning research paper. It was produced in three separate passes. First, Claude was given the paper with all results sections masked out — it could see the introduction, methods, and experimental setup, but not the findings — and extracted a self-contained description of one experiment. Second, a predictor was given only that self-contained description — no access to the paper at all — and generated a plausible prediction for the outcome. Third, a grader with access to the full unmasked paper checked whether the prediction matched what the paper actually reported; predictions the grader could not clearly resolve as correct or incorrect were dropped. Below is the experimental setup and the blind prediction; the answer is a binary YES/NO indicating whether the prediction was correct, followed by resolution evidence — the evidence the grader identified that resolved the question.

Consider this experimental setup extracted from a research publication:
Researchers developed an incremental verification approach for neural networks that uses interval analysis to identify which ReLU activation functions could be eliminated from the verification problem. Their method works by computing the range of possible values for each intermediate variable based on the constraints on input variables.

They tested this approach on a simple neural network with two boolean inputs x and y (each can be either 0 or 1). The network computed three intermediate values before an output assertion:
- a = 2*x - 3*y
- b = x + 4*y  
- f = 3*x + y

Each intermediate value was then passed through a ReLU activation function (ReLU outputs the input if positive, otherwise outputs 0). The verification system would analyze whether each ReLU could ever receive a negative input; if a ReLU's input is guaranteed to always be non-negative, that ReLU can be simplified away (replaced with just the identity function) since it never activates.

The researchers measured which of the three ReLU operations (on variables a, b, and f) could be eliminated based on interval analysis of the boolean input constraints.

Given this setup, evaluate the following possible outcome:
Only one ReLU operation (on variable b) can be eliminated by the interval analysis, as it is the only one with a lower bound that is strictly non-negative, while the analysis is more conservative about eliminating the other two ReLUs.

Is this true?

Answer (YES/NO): NO